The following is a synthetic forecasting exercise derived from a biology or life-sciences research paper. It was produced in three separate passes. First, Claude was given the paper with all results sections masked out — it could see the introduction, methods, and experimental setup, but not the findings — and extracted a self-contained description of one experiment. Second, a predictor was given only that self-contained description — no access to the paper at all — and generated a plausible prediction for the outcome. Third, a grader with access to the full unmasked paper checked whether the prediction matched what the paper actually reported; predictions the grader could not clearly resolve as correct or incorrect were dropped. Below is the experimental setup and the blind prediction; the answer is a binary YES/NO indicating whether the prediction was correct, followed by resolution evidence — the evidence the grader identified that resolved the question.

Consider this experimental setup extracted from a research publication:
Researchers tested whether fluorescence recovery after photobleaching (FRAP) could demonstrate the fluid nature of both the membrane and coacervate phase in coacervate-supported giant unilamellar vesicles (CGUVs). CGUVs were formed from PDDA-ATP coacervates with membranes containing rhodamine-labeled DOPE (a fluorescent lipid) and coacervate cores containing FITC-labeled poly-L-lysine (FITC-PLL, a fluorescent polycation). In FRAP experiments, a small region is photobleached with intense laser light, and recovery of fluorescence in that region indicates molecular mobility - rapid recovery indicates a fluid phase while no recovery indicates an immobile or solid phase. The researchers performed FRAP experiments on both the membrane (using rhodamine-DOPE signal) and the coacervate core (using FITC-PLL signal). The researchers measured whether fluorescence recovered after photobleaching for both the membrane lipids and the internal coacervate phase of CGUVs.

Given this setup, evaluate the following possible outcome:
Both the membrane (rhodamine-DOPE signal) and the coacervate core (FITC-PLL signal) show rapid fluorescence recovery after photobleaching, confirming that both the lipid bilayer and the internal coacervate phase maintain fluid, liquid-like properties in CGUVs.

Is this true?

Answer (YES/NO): YES